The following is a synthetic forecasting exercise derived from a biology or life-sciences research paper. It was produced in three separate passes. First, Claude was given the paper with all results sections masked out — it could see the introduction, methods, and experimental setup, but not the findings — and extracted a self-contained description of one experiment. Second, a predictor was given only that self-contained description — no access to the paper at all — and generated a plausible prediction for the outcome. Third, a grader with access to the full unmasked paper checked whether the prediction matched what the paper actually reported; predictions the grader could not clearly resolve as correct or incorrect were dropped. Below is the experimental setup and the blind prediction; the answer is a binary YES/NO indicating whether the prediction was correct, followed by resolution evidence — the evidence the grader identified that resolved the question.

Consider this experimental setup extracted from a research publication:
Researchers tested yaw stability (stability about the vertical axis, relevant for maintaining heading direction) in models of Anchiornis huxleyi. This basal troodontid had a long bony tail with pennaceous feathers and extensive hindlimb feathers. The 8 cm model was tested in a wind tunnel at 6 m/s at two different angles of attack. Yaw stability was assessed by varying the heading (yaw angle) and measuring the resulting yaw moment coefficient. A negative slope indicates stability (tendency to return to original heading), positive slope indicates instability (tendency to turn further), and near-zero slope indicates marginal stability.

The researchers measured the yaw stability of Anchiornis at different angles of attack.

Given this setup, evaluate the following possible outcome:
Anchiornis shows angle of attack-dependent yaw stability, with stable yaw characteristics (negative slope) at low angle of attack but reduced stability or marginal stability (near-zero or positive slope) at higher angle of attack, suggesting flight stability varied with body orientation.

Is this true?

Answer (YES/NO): YES